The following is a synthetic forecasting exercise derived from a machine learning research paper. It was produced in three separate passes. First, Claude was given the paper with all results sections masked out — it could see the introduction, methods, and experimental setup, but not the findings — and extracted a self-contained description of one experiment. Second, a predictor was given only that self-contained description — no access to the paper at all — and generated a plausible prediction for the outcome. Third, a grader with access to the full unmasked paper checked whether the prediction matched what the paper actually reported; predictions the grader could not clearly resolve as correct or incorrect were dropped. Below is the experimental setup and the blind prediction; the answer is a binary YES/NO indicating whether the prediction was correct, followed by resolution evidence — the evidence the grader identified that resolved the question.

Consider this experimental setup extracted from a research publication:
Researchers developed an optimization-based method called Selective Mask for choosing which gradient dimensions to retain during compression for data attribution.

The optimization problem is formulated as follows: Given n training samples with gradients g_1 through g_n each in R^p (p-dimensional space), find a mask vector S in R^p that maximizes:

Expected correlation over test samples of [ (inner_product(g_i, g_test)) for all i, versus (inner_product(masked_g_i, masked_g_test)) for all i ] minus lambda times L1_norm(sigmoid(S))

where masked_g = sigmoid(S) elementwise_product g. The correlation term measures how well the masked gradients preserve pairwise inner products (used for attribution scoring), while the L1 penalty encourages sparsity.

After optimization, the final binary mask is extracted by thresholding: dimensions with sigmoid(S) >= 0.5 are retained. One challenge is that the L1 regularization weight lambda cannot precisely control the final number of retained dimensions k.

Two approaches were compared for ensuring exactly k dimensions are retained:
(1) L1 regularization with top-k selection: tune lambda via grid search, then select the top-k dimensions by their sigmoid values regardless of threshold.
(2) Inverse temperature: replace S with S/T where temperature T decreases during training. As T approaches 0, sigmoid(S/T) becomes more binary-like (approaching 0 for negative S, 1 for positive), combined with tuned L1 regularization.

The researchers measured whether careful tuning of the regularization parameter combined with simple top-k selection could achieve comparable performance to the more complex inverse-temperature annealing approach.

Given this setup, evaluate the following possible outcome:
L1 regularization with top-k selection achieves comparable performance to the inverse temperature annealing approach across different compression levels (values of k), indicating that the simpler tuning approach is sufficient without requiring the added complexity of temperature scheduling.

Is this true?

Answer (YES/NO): YES